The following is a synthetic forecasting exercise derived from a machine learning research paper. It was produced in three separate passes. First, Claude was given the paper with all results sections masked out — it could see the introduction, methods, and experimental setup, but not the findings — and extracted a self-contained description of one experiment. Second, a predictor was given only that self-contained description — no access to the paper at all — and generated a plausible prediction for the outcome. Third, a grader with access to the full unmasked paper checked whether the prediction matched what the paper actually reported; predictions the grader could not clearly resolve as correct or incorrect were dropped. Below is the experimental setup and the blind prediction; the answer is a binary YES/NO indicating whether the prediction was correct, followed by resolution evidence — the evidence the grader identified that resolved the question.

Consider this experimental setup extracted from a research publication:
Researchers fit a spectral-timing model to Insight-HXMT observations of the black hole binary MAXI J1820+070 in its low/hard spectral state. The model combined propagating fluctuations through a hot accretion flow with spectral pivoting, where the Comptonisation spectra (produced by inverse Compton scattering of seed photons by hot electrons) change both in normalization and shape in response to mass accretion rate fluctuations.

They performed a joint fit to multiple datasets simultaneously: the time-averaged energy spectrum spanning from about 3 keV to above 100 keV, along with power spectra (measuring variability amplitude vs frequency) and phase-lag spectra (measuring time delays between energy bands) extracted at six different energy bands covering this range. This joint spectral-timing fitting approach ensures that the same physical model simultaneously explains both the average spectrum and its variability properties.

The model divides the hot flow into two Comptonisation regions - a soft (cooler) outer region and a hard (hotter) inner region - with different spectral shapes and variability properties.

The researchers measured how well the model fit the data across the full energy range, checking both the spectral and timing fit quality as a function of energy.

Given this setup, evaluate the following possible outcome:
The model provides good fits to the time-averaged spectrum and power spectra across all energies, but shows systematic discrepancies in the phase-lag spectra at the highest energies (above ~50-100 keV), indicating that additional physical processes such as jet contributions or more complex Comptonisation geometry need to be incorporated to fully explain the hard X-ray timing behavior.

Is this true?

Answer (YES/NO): NO